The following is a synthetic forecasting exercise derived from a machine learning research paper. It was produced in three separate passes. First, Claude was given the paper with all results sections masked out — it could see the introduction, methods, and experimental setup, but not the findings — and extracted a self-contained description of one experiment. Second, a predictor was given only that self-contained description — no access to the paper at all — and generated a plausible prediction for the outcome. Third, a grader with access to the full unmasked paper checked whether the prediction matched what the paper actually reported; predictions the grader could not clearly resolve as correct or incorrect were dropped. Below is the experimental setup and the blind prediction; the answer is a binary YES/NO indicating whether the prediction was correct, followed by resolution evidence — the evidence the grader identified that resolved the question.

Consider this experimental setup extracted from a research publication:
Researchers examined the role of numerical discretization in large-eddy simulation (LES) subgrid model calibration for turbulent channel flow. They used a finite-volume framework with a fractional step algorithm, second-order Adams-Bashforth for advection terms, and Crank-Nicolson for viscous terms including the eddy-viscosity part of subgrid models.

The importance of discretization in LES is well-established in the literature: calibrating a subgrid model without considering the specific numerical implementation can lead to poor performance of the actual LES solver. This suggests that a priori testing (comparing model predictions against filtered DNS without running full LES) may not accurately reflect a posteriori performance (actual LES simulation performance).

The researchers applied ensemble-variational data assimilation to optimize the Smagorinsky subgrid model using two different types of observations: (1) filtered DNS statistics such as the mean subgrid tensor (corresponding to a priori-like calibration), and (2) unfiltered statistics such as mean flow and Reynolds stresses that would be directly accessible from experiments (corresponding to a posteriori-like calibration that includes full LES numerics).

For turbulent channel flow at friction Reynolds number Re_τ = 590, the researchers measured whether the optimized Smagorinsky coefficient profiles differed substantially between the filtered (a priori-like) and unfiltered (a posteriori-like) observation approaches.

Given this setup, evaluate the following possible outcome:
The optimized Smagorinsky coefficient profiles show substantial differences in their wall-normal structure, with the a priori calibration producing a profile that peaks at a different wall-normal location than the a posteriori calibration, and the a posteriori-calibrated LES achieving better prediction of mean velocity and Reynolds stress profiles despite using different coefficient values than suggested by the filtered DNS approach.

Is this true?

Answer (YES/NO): NO